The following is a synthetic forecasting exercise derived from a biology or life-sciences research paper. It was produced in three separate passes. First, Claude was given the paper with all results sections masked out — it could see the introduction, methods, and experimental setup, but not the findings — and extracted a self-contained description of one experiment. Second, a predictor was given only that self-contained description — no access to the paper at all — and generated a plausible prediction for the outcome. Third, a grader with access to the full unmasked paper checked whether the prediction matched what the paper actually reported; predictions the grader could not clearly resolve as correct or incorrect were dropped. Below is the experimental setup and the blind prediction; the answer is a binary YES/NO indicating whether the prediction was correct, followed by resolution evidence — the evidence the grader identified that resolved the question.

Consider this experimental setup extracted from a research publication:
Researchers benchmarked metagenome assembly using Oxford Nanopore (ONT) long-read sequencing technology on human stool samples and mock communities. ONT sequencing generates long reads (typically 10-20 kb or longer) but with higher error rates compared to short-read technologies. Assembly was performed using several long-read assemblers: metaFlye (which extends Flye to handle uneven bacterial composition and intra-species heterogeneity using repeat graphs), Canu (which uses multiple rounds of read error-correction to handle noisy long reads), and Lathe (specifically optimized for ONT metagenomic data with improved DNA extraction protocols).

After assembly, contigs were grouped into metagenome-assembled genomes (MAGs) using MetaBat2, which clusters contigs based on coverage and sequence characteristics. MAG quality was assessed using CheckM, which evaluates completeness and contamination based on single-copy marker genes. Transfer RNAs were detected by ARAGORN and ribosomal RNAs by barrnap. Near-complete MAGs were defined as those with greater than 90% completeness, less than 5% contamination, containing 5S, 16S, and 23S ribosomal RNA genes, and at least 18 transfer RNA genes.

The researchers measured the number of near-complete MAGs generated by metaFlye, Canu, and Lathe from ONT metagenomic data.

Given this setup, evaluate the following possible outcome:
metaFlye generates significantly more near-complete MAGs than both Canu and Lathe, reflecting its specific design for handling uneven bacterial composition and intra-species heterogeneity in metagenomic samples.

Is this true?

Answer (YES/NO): NO